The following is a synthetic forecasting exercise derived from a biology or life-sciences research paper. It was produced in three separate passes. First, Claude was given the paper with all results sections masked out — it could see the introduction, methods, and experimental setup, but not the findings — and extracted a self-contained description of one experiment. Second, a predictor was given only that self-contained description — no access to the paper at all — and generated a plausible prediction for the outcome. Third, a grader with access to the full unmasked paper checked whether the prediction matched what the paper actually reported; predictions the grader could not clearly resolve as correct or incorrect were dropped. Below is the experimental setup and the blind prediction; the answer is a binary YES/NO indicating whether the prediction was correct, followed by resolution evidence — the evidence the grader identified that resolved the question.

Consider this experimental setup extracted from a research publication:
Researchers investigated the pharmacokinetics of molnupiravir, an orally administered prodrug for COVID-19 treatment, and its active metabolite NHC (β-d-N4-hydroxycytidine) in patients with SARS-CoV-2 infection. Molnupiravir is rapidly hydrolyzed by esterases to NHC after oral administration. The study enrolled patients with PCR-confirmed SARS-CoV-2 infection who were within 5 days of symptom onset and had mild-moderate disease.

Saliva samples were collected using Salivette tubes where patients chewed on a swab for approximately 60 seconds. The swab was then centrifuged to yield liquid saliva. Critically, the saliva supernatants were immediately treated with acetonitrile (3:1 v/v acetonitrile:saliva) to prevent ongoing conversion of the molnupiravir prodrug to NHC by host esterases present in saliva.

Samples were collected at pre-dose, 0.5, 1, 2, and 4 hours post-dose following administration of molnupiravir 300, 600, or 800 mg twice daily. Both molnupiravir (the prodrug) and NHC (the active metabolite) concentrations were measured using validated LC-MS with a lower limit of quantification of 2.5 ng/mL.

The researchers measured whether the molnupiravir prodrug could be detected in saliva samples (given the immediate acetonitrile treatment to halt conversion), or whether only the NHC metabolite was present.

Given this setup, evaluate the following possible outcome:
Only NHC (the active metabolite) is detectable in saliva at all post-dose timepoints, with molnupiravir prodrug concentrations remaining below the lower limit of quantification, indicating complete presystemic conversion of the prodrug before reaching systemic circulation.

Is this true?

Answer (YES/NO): NO